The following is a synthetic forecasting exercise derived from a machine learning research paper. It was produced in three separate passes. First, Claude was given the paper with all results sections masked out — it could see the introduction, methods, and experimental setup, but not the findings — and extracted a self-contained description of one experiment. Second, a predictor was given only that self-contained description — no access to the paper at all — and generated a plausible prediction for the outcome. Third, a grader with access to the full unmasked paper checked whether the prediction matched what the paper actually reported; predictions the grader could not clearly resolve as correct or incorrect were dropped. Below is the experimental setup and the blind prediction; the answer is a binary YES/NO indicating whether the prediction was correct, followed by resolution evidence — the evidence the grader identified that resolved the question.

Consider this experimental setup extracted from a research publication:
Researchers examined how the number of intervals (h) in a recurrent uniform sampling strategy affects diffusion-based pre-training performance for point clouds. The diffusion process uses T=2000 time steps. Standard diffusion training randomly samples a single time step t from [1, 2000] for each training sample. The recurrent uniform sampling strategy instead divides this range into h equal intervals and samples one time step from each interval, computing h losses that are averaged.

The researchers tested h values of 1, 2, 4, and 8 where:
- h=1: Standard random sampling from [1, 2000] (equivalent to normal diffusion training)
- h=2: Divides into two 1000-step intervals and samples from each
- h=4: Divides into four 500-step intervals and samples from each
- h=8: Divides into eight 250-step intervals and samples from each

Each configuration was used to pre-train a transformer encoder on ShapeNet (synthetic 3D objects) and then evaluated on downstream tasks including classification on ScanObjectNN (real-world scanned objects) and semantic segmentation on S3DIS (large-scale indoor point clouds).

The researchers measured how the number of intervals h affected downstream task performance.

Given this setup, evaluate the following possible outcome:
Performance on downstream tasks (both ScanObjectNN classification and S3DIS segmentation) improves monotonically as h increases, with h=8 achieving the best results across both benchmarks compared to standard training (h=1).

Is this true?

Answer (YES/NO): NO